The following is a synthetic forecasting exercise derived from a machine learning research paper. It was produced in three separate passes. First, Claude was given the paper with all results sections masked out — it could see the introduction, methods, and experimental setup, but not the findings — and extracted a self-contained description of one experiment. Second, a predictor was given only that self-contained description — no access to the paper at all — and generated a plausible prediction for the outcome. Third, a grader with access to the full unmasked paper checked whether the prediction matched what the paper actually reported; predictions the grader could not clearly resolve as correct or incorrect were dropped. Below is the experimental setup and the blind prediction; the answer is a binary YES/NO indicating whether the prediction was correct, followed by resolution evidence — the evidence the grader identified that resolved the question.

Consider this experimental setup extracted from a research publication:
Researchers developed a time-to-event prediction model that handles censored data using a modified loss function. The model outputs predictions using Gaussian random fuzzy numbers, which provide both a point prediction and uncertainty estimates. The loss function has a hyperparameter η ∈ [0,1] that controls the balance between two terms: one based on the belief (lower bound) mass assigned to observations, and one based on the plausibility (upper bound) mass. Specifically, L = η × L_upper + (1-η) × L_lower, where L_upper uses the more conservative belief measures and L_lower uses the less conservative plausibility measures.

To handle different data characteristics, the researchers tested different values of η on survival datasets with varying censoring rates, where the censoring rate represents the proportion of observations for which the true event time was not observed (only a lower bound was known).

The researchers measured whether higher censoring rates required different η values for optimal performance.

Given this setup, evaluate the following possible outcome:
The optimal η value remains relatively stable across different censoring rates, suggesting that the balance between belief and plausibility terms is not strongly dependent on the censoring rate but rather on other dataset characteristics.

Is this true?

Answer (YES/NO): NO